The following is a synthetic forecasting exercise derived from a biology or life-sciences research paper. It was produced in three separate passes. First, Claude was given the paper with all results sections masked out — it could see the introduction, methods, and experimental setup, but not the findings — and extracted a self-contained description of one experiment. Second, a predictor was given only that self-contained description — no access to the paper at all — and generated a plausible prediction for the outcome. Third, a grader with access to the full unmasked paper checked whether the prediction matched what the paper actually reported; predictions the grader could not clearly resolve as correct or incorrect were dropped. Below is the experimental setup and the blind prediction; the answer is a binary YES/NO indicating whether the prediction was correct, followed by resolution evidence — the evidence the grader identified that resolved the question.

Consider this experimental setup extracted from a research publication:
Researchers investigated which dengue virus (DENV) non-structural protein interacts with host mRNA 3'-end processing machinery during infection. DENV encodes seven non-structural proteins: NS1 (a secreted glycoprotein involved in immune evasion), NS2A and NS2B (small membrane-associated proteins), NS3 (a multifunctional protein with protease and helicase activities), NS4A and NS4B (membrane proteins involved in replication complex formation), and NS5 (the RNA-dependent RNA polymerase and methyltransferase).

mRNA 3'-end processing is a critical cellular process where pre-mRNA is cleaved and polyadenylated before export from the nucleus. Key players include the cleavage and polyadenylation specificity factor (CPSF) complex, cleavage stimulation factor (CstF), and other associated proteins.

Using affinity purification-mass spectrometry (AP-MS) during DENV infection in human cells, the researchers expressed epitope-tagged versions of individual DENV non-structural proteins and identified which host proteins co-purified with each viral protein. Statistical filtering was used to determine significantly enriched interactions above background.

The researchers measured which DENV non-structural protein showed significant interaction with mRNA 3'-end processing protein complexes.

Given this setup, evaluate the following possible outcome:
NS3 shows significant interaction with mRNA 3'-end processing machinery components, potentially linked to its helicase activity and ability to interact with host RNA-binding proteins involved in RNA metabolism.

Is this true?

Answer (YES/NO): YES